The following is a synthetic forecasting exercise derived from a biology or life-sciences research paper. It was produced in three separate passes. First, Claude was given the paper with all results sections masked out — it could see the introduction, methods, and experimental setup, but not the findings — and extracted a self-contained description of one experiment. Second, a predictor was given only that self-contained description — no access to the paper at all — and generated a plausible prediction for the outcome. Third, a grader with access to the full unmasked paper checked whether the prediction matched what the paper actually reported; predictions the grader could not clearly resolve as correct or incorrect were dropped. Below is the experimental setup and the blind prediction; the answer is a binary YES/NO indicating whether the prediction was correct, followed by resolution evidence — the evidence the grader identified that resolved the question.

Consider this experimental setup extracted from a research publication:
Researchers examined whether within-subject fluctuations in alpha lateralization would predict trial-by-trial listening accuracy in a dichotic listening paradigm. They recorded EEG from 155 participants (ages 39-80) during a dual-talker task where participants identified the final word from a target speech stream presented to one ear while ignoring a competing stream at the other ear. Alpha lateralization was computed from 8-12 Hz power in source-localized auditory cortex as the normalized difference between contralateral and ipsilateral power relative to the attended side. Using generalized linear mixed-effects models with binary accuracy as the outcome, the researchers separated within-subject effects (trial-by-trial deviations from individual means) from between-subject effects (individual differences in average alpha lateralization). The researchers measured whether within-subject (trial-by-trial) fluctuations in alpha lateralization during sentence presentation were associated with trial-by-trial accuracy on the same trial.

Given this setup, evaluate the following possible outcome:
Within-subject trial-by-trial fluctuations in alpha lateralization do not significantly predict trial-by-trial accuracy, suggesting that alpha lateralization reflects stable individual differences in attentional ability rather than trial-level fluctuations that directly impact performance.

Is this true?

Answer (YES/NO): NO